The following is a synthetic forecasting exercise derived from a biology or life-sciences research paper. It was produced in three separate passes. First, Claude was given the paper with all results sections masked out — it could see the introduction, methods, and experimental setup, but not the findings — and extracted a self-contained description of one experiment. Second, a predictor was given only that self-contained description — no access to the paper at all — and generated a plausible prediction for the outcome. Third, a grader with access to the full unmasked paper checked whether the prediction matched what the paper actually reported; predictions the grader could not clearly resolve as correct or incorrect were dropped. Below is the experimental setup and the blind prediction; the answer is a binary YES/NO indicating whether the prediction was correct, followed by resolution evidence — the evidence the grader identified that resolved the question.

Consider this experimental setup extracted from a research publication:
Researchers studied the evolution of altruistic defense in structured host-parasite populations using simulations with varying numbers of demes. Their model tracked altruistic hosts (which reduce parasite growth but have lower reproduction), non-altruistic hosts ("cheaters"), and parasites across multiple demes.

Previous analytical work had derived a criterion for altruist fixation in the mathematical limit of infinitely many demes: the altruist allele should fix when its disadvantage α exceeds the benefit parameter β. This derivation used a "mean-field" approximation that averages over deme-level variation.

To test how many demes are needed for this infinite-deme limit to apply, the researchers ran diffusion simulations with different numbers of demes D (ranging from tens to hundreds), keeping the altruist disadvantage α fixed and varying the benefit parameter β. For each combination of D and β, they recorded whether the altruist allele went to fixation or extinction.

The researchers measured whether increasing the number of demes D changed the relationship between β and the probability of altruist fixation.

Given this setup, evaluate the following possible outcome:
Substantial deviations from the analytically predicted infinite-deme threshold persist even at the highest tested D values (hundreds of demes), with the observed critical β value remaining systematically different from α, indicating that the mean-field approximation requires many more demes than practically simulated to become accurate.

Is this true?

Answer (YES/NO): NO